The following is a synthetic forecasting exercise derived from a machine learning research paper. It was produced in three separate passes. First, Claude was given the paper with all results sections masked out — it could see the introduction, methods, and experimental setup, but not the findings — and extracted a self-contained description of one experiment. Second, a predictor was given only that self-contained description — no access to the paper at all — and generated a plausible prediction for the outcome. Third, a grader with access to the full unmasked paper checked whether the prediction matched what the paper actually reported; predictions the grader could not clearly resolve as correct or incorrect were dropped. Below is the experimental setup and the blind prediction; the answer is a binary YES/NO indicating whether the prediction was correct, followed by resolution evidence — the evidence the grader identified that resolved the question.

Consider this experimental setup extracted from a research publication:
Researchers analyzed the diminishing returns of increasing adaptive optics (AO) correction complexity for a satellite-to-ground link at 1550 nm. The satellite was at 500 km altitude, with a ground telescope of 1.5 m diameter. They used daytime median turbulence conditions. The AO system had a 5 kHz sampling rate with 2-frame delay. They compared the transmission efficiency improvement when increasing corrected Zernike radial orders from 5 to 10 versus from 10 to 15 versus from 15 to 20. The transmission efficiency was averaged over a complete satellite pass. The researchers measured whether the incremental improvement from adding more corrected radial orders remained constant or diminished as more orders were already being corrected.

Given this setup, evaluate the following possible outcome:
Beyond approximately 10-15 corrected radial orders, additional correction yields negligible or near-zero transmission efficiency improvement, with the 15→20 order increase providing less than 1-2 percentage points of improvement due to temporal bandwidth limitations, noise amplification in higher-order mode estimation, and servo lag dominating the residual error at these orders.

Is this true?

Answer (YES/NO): NO